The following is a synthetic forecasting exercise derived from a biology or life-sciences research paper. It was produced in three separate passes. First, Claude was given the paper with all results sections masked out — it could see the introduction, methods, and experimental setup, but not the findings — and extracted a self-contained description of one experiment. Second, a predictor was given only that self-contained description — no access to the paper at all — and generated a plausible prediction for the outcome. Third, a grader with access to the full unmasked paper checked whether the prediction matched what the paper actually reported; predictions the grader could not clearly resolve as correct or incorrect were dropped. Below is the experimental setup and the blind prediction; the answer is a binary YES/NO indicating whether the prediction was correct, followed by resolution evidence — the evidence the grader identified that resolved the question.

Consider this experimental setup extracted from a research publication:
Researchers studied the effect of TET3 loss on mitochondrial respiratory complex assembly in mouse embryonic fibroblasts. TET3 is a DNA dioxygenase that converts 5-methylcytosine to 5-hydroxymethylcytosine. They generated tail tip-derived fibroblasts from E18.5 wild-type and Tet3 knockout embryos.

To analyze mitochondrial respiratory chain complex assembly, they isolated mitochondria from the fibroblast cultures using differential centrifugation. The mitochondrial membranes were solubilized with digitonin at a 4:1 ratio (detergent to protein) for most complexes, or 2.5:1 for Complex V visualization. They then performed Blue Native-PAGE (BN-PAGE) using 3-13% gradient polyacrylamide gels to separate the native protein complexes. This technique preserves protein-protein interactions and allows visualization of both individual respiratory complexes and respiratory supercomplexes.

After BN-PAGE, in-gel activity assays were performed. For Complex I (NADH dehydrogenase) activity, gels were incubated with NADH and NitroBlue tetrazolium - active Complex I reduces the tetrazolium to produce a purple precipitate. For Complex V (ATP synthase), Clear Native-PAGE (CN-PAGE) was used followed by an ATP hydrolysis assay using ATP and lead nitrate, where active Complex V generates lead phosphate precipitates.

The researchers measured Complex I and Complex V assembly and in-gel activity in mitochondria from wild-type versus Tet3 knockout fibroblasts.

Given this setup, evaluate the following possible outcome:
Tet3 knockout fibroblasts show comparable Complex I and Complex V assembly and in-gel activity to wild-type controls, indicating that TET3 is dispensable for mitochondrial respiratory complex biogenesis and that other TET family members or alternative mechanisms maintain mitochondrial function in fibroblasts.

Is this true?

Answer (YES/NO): NO